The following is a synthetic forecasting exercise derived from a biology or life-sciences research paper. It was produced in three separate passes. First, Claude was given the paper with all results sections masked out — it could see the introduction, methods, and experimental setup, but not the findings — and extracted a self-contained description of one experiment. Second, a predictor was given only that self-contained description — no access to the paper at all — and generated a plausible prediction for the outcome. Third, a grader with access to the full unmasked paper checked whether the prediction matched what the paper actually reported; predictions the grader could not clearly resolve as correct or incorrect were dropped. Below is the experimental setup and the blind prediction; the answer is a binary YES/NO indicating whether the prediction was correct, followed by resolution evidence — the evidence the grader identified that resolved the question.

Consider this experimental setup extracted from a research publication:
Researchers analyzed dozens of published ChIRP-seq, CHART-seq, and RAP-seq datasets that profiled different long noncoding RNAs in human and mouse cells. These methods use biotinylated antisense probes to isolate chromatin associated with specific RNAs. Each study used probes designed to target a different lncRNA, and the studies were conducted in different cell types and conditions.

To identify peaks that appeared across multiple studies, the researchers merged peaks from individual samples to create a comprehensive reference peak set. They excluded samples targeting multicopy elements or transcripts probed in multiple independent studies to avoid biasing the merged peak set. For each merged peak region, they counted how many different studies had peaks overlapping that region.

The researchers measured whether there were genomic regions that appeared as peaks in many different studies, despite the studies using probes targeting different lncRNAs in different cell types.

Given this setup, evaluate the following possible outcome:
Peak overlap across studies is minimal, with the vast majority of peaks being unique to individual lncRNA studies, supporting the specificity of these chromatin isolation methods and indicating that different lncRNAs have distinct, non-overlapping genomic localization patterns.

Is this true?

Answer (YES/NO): NO